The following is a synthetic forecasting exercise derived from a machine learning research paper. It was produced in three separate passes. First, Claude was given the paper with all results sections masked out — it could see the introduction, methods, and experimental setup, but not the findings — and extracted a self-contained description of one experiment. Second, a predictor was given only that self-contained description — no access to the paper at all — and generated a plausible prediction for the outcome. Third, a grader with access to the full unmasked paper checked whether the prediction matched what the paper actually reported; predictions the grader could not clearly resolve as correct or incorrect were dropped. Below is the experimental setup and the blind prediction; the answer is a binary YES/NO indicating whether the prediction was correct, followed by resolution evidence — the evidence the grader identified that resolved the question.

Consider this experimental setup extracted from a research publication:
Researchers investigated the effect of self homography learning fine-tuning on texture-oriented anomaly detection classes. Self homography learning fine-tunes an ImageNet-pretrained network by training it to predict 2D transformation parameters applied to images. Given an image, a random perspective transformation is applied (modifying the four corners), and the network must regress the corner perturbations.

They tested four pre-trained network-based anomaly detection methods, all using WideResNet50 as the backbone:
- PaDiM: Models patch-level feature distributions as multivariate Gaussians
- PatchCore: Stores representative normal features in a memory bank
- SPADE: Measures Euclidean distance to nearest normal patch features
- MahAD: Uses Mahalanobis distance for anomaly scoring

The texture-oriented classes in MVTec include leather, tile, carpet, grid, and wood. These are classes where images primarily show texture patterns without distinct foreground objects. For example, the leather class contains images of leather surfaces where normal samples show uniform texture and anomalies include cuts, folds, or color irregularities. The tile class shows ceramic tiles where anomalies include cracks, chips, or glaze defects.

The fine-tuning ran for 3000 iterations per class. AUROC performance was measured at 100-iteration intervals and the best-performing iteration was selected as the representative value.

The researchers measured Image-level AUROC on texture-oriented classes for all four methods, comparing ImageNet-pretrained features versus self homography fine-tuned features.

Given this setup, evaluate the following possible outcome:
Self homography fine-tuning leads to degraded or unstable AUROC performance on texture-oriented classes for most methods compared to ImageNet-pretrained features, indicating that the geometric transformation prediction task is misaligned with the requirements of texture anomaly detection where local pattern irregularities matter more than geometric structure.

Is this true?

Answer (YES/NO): YES